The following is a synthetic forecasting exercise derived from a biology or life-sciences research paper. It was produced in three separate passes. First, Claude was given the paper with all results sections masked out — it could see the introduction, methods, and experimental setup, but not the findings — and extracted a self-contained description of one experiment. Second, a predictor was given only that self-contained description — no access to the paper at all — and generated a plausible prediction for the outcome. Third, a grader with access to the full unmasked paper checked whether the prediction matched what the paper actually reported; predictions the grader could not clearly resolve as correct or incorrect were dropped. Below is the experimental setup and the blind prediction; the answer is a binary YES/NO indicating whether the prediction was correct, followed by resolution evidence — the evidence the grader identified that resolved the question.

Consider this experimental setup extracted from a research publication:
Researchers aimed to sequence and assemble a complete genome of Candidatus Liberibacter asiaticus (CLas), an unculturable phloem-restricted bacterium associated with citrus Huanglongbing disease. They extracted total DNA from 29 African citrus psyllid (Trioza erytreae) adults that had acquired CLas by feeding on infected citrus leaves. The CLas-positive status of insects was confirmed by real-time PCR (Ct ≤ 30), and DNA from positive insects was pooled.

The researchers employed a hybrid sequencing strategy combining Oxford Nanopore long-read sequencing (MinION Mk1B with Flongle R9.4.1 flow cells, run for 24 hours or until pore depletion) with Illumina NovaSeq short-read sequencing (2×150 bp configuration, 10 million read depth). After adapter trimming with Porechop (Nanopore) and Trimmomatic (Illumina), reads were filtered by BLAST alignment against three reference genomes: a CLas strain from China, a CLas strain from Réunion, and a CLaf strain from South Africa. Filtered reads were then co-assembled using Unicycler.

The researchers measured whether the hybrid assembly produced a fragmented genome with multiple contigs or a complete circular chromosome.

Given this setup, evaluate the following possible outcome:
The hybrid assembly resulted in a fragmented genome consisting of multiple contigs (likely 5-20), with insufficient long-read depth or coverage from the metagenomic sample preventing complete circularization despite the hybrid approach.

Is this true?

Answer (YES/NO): NO